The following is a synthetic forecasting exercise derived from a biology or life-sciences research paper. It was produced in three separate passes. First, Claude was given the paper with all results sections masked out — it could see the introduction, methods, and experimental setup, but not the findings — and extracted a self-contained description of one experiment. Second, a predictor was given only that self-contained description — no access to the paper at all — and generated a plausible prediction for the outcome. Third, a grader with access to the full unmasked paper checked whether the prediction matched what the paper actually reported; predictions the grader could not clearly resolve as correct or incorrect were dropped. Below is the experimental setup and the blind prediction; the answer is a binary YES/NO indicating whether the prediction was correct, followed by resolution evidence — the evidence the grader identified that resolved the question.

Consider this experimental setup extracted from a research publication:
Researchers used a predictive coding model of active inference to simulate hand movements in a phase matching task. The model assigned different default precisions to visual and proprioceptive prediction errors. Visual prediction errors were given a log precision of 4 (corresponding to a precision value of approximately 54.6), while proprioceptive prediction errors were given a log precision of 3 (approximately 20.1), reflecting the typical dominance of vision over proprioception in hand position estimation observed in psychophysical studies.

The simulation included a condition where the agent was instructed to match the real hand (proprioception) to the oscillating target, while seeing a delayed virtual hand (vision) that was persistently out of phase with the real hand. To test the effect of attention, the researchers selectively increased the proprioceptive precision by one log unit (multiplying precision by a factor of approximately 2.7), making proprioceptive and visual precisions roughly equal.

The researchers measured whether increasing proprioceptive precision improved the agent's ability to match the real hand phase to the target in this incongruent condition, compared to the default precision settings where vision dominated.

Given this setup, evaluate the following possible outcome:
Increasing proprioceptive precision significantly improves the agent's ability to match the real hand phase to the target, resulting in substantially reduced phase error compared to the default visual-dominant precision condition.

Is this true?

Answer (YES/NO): YES